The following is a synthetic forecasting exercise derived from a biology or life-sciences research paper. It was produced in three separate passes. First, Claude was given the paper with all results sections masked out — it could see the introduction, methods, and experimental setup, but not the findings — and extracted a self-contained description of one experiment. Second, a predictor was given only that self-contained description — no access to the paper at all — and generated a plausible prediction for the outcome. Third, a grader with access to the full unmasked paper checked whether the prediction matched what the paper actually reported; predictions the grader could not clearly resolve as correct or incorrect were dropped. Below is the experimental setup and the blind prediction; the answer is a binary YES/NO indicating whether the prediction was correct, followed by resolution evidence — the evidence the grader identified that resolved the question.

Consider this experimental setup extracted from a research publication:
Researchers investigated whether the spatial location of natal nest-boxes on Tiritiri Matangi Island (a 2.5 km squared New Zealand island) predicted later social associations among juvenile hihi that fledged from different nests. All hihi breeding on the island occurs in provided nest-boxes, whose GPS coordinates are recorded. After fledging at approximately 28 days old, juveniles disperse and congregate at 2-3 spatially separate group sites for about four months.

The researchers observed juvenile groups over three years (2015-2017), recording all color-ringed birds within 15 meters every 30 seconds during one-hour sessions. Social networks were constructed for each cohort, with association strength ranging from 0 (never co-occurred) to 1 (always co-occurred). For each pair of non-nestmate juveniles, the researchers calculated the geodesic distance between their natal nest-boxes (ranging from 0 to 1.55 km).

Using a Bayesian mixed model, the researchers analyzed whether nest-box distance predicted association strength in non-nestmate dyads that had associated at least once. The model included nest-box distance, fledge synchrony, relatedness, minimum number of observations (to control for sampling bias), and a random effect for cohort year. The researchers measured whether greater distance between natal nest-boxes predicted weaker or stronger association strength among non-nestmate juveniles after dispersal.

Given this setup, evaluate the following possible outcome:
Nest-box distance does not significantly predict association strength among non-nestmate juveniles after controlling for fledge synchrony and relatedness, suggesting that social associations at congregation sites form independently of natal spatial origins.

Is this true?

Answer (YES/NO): YES